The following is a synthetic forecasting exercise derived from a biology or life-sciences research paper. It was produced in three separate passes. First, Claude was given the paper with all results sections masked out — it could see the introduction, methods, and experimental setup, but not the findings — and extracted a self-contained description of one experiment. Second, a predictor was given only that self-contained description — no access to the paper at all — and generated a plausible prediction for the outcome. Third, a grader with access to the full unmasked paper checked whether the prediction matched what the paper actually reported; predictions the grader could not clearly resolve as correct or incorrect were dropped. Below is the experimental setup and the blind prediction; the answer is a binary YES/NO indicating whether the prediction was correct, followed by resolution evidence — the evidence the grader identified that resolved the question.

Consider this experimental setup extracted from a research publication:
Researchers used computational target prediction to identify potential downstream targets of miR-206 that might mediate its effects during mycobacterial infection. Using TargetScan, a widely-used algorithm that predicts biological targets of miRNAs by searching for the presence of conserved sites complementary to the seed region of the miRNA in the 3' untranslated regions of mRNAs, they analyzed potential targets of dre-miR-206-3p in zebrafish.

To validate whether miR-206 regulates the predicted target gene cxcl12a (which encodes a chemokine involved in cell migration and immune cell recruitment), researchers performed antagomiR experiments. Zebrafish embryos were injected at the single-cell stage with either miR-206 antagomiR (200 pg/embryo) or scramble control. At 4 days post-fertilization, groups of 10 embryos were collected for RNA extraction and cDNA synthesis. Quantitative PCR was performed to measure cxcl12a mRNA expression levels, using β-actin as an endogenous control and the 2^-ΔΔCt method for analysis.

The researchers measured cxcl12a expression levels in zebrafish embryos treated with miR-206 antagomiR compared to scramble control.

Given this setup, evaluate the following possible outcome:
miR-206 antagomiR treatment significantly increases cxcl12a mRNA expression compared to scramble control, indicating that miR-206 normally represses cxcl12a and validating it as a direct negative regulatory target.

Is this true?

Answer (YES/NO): YES